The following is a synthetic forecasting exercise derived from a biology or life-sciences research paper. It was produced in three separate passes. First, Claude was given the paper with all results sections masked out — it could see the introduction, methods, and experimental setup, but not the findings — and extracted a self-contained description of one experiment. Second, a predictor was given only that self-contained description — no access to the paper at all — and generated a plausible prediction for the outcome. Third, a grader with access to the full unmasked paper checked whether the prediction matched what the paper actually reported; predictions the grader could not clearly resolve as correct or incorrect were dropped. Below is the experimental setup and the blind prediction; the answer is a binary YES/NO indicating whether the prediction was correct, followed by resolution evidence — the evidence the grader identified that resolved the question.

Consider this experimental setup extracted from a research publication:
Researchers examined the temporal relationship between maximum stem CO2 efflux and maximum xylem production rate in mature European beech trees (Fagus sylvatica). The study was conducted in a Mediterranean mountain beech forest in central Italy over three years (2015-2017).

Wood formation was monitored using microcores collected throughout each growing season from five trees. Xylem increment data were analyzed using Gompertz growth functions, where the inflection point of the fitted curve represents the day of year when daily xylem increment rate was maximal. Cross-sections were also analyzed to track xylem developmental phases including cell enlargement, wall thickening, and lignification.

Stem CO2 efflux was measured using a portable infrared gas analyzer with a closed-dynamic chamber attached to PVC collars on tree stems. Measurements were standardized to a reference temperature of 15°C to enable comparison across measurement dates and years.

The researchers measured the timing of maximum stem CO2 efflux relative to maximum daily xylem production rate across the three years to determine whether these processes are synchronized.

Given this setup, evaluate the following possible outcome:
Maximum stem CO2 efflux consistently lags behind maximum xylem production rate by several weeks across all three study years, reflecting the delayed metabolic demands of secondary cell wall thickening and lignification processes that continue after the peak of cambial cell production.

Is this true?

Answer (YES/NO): YES